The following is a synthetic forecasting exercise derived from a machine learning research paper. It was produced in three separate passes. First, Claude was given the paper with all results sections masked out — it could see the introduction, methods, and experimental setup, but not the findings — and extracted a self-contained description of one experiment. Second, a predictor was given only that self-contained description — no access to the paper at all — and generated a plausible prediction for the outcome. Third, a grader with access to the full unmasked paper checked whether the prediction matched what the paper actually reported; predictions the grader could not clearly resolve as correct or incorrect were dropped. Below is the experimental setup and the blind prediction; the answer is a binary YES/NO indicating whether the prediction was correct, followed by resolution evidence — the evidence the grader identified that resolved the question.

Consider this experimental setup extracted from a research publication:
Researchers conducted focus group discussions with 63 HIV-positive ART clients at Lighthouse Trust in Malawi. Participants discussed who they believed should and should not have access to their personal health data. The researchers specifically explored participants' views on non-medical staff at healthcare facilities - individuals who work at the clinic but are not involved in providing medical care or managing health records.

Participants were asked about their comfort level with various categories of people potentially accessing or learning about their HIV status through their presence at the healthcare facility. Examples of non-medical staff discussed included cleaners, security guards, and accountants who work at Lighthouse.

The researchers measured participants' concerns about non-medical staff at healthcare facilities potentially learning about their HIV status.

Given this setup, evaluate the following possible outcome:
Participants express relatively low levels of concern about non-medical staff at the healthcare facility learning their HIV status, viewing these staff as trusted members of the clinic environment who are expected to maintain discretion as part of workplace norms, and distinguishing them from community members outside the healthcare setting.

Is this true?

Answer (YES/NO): NO